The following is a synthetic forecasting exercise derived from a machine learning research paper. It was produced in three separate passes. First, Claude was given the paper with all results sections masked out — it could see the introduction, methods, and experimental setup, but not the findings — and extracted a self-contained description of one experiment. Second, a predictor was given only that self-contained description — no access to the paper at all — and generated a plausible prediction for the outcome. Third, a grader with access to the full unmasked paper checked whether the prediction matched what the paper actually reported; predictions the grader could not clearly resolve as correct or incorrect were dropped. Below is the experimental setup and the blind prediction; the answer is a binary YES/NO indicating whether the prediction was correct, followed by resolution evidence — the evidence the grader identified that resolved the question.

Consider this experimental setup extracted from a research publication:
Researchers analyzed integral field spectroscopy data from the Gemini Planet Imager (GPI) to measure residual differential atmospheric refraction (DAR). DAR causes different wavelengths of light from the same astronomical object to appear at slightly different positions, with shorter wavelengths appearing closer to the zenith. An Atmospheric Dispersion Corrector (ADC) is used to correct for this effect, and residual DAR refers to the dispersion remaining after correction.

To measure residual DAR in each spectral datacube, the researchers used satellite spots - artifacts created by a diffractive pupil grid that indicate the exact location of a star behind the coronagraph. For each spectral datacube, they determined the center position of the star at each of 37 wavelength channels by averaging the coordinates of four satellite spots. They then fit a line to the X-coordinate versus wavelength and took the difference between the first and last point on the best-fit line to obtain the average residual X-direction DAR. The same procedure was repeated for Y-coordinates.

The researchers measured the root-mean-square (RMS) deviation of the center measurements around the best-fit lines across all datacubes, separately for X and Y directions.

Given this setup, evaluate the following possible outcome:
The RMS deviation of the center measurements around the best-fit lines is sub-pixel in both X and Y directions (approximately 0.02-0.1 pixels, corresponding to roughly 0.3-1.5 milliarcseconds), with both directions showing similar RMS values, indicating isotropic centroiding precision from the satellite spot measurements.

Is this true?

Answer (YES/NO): YES